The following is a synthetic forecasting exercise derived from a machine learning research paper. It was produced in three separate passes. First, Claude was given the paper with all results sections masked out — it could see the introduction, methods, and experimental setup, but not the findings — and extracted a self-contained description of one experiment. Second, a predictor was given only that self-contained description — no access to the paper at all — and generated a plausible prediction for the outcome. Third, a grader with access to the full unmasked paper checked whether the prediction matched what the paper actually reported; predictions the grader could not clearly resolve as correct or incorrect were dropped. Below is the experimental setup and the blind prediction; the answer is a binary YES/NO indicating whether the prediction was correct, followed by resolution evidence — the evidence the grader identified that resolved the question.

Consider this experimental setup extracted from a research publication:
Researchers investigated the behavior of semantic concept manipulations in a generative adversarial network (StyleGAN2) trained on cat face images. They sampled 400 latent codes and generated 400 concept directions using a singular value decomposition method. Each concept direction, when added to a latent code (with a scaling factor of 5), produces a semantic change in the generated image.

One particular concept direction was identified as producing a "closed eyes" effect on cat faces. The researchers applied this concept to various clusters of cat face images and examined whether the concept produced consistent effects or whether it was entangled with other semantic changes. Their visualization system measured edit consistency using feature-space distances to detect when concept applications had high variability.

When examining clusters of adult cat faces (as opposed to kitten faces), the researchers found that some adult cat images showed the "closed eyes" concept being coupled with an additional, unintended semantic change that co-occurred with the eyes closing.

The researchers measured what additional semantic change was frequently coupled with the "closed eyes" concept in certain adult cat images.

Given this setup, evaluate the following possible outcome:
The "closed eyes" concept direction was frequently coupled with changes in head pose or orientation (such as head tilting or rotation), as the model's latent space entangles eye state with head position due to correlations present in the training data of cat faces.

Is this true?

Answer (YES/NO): NO